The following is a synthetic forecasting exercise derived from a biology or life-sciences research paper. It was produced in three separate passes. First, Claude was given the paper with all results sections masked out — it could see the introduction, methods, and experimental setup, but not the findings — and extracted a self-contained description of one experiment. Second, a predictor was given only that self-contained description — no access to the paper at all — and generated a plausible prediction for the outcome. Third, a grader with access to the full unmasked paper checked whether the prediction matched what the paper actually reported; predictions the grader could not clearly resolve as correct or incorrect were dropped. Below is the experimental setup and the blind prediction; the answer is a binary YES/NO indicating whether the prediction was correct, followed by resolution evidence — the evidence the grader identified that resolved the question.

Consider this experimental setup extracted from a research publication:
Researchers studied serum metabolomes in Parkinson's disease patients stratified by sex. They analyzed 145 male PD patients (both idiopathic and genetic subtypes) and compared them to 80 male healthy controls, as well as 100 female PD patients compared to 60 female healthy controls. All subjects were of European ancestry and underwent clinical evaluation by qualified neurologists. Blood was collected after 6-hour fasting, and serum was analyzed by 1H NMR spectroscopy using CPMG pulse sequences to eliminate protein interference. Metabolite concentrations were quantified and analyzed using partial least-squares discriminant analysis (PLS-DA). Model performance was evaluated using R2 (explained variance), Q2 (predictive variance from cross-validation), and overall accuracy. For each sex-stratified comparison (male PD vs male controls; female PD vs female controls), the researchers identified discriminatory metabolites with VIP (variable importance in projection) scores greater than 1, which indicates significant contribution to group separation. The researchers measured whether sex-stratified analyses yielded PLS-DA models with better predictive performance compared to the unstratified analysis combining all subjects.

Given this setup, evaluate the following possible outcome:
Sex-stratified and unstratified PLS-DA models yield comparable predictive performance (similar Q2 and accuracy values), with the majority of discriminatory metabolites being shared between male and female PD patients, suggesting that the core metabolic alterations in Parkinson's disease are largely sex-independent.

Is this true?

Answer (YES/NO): NO